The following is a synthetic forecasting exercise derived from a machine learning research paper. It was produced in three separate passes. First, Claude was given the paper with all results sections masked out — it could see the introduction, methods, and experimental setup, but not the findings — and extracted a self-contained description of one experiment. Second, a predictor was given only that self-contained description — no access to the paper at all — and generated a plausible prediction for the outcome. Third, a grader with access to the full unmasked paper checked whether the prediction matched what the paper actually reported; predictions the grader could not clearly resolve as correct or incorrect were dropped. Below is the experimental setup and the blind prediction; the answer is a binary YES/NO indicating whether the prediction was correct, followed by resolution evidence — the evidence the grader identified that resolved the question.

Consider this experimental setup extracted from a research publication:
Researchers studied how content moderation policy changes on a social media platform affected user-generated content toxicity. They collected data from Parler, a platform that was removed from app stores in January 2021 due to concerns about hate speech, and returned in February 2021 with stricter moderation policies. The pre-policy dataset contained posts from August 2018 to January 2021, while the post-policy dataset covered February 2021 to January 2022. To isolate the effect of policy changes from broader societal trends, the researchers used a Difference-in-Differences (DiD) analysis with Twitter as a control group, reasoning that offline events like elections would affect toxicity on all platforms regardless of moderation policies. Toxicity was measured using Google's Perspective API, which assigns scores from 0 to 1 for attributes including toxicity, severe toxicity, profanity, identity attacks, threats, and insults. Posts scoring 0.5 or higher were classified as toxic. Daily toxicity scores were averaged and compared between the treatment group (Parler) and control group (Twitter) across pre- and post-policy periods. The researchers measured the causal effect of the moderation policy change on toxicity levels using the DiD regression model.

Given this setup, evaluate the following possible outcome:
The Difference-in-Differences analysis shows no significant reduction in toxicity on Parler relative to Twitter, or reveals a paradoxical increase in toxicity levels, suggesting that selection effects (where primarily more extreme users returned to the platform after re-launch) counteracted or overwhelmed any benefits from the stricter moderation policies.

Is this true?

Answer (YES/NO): NO